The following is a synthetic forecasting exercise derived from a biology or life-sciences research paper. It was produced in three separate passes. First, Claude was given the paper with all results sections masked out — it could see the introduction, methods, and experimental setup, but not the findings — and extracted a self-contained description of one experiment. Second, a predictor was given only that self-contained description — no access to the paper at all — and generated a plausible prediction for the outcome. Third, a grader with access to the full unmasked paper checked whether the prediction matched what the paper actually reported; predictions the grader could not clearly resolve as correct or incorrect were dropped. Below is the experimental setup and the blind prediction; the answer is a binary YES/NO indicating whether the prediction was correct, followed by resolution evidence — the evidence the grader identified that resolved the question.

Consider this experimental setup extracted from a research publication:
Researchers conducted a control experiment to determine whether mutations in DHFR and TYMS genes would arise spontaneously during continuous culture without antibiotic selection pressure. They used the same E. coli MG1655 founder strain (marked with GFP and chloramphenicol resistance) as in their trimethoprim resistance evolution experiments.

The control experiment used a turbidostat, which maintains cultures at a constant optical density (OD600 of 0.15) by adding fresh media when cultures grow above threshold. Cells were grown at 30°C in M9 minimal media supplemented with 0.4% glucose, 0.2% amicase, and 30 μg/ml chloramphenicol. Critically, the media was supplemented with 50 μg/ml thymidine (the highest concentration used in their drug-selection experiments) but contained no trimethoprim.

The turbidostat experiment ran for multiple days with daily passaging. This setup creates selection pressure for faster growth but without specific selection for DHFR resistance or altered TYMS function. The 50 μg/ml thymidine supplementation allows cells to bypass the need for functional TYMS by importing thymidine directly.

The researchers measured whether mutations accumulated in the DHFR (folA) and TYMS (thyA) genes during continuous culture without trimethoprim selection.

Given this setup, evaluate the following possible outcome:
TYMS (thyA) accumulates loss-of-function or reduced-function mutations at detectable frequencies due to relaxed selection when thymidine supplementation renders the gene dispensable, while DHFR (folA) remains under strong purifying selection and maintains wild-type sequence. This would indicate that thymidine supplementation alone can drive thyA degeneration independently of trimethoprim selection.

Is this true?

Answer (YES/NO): NO